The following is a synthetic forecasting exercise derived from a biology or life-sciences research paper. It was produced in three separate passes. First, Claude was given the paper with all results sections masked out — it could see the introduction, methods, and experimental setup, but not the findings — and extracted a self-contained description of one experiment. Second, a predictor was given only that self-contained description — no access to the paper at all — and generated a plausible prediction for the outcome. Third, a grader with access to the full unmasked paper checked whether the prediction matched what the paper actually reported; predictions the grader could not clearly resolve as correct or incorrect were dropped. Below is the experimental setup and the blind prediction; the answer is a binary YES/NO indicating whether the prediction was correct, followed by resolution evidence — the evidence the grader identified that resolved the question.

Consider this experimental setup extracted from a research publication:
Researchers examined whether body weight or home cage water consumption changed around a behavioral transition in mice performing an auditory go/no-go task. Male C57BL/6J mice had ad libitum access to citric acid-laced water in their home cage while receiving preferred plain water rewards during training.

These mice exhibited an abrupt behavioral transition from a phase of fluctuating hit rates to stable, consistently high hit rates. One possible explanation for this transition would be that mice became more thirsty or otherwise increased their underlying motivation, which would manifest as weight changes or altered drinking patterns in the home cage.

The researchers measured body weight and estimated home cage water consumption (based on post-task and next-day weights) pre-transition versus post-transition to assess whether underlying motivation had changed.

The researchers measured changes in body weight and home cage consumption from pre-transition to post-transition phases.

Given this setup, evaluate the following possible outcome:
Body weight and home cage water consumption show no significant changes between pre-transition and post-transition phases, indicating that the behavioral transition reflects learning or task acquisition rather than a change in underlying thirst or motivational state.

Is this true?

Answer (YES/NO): NO